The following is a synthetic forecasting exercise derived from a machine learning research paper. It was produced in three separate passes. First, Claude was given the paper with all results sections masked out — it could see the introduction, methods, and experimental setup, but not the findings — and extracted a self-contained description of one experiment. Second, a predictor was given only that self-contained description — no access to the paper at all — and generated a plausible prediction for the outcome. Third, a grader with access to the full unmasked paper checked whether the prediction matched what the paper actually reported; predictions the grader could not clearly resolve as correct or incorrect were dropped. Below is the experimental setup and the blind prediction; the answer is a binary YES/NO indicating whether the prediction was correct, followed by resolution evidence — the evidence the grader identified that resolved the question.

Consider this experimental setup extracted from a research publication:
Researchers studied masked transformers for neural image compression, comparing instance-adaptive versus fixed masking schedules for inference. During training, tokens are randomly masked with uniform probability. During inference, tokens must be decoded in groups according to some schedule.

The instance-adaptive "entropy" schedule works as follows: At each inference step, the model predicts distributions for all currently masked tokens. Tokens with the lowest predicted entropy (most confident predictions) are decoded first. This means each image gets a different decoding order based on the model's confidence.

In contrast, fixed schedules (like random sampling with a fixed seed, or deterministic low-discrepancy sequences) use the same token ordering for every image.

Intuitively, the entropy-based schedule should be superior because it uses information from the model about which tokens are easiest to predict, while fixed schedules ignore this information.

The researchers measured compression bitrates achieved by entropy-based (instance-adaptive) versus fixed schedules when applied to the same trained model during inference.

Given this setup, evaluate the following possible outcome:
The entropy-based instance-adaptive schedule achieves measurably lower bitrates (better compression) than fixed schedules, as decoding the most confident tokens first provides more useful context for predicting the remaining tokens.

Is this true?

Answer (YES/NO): NO